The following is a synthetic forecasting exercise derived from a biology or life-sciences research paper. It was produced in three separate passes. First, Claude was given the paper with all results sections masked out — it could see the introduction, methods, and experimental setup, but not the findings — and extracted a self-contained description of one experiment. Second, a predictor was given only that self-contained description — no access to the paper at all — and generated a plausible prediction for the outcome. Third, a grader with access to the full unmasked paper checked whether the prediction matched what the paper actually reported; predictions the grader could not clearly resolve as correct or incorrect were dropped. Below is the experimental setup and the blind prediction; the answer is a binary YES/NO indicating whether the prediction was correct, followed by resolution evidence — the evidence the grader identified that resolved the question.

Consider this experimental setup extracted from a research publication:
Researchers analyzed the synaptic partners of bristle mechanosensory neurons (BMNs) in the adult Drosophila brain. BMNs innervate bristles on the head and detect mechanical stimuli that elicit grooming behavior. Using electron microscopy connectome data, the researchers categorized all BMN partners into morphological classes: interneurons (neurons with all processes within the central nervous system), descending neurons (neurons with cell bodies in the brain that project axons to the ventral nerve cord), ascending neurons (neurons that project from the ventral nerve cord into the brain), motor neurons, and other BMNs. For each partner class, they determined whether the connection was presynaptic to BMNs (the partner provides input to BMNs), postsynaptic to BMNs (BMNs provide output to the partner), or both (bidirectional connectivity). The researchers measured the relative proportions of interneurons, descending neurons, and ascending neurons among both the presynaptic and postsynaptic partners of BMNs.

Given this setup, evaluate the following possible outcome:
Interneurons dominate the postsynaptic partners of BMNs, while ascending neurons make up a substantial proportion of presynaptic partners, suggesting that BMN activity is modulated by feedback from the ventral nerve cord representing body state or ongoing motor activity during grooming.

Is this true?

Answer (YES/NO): YES